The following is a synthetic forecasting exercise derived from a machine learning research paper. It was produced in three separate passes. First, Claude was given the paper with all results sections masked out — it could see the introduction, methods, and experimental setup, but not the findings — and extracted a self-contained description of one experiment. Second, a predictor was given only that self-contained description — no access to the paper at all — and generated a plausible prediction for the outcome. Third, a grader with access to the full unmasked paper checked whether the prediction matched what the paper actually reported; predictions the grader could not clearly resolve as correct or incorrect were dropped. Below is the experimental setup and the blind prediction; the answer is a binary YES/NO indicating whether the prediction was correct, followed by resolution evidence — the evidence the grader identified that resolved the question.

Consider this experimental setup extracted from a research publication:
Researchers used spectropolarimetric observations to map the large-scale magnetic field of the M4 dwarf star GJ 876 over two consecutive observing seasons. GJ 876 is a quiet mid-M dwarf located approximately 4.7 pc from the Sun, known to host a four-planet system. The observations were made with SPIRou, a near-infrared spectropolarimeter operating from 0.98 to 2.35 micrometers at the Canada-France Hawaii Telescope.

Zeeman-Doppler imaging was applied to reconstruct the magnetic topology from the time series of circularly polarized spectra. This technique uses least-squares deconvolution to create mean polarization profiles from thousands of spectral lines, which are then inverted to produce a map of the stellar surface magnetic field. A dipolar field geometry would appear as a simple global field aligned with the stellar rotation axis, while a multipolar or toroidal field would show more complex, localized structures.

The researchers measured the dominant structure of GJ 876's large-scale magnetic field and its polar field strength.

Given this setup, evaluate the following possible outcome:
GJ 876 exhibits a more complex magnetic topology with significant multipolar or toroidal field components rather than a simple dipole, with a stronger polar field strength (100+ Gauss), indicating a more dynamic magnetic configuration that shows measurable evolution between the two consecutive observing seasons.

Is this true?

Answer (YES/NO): NO